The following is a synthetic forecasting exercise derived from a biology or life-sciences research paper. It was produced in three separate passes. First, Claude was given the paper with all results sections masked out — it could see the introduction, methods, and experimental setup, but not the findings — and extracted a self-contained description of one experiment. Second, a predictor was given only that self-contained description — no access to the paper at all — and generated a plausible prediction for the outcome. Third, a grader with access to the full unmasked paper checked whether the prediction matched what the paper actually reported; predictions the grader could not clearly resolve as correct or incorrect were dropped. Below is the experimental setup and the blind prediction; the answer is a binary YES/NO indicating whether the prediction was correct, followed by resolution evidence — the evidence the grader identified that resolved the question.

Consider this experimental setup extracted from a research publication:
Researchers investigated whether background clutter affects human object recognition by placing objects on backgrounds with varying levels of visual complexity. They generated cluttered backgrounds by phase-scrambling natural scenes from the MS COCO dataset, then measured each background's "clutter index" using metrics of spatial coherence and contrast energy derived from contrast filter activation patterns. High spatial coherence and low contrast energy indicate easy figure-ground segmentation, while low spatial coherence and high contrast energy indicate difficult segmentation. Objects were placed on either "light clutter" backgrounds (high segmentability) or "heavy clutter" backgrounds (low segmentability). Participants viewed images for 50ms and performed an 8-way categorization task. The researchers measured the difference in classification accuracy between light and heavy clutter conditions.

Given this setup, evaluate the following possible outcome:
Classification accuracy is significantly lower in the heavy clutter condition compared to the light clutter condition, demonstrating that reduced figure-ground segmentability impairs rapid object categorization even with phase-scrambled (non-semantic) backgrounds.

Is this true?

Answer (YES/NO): NO